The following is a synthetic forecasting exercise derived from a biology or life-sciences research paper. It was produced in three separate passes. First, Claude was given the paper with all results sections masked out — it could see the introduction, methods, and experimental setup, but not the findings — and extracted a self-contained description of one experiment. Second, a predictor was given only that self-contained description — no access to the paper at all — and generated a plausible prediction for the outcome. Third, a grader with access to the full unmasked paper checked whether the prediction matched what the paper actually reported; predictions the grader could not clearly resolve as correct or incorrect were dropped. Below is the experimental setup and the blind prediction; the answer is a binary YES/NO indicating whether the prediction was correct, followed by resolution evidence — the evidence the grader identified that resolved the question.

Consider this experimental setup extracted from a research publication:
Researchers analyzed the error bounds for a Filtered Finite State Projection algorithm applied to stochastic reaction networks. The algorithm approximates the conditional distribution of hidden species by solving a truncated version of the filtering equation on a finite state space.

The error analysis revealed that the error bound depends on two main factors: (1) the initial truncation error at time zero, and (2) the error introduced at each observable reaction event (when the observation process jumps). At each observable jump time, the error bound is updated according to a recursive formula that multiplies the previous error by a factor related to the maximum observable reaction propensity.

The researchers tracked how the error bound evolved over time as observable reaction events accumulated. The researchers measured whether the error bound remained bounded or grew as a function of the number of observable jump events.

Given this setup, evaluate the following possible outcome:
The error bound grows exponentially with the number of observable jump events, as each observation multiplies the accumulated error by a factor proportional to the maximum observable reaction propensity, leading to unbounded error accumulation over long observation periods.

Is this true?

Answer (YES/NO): YES